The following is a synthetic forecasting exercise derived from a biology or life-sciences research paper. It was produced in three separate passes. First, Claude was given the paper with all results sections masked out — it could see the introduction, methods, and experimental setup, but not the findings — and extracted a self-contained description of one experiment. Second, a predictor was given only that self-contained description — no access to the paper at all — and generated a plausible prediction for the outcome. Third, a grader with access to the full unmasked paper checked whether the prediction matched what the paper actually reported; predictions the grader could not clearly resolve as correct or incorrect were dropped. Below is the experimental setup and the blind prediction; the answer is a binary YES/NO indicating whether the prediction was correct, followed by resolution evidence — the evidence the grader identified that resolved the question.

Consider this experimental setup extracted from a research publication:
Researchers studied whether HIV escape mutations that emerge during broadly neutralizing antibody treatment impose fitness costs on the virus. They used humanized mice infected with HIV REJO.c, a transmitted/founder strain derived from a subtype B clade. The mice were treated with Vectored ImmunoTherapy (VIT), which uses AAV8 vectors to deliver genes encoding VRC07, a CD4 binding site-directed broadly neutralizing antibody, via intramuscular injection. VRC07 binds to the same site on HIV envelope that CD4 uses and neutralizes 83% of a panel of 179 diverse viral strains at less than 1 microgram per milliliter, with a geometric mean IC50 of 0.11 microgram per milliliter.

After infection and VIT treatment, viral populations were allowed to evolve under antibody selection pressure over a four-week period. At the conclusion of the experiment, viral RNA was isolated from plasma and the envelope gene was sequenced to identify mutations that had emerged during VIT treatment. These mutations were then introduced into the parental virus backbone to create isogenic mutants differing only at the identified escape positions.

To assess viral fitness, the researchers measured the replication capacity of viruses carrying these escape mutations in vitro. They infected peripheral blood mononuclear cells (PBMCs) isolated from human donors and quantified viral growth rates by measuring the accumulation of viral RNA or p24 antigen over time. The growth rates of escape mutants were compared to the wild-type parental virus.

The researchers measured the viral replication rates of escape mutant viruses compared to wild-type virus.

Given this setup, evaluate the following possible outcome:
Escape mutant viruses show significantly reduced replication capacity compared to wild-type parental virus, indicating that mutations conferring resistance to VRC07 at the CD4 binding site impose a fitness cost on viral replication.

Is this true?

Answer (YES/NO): YES